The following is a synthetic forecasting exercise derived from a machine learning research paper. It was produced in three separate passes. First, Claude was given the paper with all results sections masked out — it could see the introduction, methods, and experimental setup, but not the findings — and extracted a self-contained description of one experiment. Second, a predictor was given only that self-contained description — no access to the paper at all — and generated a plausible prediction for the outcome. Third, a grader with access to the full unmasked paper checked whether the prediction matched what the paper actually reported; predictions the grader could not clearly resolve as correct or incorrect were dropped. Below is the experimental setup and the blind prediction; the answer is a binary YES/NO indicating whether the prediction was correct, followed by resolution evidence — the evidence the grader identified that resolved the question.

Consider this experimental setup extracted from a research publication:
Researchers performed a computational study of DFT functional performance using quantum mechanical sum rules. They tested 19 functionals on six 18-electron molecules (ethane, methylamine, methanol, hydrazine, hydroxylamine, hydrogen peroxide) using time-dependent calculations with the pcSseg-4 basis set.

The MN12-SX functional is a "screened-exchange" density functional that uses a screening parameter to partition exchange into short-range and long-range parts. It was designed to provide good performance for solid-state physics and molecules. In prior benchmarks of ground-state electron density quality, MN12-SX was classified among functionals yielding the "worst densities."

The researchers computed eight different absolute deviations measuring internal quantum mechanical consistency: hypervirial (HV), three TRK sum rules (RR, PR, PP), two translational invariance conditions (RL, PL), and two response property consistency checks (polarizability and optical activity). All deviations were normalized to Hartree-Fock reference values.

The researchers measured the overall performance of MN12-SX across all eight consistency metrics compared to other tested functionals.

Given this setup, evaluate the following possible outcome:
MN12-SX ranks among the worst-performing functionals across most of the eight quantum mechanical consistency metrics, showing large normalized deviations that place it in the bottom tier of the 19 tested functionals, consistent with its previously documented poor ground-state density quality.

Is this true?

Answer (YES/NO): YES